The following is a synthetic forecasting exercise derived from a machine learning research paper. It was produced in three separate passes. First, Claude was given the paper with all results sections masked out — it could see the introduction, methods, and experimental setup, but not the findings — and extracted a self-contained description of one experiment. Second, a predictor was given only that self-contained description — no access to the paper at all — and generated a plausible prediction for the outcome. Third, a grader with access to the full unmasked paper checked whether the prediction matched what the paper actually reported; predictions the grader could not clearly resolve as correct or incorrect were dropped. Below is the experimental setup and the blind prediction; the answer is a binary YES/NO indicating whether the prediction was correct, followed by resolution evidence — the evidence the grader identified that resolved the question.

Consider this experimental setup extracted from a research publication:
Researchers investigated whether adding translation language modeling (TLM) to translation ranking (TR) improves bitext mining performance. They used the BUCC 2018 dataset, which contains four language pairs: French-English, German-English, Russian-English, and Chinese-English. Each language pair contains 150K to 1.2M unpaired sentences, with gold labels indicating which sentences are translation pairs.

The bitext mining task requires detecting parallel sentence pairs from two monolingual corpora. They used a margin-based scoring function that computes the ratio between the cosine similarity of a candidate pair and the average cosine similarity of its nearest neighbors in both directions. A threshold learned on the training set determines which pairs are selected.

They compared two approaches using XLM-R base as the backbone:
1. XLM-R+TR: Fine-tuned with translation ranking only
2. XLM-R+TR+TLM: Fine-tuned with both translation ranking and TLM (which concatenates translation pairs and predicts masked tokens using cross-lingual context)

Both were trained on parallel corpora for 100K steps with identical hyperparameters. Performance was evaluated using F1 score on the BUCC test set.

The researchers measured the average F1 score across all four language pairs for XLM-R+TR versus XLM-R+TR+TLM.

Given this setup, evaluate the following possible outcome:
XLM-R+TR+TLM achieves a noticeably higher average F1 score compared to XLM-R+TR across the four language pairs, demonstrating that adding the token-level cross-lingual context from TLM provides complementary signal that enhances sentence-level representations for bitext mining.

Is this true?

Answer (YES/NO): NO